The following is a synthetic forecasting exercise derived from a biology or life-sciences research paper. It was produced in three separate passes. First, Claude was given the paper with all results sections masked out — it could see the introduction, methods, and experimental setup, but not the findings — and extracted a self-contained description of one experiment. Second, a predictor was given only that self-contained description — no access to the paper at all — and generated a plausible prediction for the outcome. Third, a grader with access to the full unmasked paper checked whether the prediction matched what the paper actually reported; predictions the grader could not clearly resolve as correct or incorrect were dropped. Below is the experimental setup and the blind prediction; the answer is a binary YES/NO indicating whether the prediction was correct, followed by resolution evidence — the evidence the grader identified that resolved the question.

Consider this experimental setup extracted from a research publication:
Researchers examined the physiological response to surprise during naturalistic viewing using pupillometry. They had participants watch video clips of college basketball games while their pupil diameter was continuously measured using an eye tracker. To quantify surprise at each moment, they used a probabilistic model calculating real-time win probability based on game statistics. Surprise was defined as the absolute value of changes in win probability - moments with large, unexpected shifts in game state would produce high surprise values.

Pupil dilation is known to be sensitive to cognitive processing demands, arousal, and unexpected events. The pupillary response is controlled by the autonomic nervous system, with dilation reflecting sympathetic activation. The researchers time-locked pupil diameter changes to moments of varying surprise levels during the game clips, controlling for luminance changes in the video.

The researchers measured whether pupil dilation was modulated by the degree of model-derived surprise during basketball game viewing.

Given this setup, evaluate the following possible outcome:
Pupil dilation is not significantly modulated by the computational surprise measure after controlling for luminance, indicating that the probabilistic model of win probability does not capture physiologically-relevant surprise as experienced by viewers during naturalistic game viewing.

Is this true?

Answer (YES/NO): NO